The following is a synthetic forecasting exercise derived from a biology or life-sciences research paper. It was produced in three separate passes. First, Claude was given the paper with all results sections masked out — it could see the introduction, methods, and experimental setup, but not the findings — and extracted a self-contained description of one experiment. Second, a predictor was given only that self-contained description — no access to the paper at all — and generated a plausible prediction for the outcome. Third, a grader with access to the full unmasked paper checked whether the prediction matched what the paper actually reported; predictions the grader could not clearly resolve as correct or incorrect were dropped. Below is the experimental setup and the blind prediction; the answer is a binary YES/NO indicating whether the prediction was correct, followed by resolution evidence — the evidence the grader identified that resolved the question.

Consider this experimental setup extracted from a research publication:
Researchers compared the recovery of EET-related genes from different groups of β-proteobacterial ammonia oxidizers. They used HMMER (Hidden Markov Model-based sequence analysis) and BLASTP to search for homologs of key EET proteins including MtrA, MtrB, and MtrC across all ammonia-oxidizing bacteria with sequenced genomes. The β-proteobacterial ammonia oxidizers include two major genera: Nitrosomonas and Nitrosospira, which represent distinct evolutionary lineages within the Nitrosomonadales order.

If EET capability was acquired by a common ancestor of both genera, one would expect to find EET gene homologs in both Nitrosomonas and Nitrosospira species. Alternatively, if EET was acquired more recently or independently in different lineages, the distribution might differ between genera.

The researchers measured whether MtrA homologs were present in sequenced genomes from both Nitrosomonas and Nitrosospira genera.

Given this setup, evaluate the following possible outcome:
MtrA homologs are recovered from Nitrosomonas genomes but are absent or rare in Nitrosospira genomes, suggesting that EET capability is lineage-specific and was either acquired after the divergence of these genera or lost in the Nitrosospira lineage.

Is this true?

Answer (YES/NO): NO